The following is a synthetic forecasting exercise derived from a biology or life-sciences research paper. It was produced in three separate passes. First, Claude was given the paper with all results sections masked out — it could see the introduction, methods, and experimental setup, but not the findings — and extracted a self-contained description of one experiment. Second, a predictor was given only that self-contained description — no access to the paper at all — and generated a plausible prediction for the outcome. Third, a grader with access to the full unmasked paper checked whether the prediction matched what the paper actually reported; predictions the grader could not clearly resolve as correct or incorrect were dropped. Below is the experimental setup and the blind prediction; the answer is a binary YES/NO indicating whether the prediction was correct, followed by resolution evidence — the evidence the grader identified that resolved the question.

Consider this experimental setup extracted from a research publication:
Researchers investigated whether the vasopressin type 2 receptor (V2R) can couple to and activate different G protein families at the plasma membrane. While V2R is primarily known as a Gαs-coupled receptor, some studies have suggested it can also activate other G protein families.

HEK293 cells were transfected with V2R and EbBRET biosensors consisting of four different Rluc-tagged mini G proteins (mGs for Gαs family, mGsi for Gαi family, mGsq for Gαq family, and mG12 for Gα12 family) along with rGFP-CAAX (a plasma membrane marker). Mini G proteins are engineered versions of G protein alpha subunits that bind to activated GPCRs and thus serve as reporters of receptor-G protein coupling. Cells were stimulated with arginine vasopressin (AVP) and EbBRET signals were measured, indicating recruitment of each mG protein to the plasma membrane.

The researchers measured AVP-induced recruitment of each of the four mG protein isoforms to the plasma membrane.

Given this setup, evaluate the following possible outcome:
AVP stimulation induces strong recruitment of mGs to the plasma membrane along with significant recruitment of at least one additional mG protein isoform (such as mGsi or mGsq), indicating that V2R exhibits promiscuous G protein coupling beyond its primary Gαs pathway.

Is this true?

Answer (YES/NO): YES